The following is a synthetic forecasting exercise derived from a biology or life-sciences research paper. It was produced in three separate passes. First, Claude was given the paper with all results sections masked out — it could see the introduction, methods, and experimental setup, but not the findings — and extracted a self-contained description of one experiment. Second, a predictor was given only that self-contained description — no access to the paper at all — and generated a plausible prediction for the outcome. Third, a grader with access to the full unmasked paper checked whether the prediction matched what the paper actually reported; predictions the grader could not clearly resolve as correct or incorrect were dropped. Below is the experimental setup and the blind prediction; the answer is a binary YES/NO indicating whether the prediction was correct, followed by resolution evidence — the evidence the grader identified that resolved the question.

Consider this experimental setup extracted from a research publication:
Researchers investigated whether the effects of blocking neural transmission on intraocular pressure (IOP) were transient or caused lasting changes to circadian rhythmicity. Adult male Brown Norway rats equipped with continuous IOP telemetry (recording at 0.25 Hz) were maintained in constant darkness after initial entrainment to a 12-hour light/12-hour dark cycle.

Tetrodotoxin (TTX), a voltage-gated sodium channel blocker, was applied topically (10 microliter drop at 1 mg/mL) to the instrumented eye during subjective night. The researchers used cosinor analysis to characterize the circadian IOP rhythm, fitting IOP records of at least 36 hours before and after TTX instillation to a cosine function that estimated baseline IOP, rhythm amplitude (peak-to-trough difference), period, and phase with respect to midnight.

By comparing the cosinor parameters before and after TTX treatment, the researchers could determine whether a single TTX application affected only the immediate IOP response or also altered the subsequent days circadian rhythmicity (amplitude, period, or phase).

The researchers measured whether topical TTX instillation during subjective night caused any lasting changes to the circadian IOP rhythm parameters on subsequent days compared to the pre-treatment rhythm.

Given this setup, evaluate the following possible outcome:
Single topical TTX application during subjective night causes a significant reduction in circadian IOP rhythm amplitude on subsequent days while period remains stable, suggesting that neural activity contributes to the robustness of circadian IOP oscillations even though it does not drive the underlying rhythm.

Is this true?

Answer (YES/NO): NO